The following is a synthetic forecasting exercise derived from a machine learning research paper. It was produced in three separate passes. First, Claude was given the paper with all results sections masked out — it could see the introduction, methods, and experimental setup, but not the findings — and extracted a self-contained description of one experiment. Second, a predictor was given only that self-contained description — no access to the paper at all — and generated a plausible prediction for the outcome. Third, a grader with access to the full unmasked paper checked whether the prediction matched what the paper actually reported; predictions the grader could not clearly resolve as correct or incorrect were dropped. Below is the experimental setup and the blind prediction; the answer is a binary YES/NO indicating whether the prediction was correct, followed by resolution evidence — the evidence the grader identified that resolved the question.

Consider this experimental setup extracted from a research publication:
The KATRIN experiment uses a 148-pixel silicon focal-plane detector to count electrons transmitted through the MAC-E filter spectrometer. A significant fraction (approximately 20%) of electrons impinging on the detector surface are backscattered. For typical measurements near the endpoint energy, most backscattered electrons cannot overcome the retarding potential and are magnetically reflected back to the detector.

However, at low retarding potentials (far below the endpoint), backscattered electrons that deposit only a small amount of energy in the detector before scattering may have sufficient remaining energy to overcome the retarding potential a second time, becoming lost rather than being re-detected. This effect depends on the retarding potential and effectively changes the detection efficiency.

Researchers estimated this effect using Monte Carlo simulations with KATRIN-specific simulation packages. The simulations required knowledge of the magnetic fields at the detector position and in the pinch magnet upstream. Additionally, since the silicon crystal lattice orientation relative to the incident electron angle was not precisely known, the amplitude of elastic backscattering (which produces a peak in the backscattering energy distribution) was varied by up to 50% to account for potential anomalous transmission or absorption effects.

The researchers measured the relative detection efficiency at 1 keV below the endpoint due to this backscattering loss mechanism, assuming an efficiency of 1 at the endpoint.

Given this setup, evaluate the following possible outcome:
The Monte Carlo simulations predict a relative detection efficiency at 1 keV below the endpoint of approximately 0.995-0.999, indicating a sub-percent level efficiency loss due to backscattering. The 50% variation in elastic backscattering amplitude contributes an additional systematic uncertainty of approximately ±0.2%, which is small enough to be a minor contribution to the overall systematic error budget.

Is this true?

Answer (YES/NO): NO